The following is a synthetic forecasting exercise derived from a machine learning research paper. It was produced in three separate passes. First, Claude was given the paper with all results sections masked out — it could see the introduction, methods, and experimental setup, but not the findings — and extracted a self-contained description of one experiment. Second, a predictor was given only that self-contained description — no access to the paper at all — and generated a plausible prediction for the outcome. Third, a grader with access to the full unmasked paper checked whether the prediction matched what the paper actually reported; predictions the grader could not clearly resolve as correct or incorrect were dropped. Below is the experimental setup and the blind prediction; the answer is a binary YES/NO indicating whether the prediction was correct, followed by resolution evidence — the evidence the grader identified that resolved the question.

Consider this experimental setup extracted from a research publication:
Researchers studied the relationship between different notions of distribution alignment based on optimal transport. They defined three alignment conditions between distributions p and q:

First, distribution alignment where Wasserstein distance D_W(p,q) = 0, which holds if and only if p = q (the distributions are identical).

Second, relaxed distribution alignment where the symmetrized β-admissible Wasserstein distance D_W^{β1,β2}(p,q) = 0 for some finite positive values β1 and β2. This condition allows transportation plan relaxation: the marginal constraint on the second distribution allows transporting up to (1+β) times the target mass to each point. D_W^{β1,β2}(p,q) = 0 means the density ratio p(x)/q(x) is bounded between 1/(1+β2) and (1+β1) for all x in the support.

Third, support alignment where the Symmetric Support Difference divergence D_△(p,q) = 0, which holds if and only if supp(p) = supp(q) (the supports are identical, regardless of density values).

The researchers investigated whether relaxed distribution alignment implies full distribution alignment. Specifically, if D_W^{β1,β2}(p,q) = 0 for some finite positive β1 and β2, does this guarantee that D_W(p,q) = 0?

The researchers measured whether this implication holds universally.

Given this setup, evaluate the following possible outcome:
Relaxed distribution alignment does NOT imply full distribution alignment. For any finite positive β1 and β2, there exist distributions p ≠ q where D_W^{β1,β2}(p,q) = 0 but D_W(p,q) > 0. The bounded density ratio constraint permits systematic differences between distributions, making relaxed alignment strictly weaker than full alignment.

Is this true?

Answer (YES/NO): YES